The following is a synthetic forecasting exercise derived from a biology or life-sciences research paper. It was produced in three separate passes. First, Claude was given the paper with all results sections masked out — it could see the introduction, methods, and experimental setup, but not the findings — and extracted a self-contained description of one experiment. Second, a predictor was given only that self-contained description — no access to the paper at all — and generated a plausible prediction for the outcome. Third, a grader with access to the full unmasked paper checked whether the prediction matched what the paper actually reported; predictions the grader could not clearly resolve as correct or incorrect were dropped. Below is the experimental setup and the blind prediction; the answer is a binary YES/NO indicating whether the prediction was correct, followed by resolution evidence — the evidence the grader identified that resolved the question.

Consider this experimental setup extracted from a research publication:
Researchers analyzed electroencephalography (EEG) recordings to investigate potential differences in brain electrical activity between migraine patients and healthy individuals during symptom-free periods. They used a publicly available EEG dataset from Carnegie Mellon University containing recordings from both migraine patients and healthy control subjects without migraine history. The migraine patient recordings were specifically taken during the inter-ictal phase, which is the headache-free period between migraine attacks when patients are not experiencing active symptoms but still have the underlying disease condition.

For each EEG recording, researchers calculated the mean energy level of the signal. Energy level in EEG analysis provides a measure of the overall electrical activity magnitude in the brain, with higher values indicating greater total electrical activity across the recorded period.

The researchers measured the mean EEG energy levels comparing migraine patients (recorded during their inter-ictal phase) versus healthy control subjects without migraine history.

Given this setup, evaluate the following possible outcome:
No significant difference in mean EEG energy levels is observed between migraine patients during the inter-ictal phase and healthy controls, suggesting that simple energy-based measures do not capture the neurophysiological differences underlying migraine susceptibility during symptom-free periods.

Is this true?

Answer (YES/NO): NO